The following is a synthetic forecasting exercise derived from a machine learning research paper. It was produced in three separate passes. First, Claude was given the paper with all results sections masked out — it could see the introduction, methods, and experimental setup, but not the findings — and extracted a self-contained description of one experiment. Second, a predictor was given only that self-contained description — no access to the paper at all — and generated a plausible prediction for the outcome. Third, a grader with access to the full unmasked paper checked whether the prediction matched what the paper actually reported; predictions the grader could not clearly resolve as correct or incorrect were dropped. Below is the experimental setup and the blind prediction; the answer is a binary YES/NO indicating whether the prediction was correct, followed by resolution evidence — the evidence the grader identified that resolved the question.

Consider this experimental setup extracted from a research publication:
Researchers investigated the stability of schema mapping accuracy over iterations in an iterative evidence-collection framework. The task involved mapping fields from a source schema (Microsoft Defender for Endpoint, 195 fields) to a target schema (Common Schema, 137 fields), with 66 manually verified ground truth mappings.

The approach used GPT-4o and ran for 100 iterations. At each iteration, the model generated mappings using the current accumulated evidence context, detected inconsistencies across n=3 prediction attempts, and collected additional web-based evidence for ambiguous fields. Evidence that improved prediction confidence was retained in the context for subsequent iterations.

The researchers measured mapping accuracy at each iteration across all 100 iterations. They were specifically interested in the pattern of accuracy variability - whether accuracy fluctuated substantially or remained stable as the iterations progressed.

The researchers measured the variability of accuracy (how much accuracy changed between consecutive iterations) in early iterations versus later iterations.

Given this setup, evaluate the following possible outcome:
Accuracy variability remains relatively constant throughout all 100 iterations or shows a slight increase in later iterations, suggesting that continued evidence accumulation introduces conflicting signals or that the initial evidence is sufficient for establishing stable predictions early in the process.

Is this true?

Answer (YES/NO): NO